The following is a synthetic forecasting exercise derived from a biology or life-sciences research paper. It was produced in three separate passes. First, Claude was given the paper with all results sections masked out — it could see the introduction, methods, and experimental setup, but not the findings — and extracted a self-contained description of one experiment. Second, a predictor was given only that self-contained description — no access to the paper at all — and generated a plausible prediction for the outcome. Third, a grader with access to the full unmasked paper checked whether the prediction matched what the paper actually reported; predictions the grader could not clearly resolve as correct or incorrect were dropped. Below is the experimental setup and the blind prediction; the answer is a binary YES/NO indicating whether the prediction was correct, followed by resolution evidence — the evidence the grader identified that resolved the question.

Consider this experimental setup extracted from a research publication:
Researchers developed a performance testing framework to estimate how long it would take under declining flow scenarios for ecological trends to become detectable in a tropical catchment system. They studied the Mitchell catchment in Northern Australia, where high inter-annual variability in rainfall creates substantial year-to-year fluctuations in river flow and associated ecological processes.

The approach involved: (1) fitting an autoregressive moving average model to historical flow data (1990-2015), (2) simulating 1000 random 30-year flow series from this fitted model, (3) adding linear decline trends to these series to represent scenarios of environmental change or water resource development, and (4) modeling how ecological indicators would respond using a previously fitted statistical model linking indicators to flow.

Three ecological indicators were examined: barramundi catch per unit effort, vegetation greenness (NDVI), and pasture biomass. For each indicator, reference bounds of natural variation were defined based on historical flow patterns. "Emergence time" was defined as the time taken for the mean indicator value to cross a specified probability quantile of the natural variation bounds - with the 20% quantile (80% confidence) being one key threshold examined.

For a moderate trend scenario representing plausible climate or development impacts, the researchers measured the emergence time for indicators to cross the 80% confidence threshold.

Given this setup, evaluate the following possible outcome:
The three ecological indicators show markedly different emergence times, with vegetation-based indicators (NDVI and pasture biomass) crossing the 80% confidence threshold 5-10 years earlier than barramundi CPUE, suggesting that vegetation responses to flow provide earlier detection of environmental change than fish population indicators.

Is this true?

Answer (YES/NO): NO